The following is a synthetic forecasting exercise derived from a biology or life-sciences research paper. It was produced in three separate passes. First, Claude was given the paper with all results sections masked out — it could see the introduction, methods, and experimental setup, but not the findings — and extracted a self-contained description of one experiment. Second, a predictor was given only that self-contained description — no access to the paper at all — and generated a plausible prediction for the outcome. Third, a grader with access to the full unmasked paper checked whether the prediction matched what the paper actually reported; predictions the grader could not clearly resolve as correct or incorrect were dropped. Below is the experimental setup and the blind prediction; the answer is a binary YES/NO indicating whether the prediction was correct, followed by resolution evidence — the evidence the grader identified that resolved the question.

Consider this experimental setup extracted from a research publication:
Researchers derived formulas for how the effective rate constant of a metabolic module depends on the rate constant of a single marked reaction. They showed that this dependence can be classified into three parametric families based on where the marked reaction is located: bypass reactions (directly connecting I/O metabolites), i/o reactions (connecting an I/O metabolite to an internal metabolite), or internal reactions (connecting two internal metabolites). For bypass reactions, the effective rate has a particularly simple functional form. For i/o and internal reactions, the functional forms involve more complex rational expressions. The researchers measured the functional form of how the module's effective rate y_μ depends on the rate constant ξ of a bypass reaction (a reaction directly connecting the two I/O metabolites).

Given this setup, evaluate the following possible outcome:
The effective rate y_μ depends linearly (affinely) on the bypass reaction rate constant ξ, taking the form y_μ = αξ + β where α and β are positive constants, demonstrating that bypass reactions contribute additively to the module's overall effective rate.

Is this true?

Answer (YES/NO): NO